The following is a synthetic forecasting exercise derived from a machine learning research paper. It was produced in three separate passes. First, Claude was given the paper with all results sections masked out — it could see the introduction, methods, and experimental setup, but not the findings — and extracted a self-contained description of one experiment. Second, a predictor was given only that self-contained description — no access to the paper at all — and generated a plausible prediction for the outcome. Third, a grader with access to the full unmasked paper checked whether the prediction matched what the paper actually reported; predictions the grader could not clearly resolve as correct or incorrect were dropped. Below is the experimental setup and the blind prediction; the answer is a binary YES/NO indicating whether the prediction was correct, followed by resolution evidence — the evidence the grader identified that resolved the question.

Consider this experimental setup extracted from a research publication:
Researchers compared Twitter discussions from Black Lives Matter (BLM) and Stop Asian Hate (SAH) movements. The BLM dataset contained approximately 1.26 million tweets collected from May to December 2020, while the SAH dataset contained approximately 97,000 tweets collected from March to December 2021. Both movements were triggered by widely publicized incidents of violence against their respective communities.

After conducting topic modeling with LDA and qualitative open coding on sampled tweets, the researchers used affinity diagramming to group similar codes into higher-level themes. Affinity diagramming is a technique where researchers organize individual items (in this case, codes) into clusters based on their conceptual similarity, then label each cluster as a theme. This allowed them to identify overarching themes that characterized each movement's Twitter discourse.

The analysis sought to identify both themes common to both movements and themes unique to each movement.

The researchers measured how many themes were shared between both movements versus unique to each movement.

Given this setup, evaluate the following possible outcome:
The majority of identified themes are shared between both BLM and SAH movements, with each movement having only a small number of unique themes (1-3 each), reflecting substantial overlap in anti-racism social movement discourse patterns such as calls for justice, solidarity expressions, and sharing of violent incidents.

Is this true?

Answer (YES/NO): NO